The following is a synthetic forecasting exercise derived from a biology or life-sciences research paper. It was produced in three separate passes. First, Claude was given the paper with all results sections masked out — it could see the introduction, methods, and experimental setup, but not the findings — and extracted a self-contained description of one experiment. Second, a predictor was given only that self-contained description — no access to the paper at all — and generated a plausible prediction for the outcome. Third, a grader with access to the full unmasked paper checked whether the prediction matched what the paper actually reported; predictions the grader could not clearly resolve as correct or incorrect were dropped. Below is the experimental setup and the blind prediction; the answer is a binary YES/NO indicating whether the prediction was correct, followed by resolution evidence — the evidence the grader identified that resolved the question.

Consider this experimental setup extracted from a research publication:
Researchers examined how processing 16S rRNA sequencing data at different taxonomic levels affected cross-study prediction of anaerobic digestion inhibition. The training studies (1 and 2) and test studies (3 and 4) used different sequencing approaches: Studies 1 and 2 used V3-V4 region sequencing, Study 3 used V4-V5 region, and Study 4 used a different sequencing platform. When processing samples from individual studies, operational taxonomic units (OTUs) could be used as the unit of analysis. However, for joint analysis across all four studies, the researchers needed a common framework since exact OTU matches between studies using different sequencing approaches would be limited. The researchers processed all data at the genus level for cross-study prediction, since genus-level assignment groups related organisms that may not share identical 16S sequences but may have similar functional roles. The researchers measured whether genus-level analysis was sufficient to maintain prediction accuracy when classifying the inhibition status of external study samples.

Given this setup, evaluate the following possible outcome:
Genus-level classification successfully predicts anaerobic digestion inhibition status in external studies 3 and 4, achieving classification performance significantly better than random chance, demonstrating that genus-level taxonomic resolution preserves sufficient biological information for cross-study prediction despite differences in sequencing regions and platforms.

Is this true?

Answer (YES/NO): YES